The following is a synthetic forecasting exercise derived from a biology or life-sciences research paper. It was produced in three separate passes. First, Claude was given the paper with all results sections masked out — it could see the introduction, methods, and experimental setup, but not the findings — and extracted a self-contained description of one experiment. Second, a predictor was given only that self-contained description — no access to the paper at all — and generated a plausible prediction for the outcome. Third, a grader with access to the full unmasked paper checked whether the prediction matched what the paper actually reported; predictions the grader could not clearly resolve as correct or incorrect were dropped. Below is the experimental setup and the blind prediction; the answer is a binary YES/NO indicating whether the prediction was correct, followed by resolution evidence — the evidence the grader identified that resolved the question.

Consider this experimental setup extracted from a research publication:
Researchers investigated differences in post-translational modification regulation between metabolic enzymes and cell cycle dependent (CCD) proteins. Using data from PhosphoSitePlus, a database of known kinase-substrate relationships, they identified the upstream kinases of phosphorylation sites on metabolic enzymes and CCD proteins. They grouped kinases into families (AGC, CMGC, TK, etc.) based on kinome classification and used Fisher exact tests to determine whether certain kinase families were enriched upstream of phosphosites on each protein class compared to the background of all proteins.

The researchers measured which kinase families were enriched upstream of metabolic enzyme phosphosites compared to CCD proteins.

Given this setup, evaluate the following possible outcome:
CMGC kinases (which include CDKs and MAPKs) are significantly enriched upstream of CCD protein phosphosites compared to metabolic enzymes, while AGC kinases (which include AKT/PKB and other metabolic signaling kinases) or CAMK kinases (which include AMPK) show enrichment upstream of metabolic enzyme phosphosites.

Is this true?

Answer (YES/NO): YES